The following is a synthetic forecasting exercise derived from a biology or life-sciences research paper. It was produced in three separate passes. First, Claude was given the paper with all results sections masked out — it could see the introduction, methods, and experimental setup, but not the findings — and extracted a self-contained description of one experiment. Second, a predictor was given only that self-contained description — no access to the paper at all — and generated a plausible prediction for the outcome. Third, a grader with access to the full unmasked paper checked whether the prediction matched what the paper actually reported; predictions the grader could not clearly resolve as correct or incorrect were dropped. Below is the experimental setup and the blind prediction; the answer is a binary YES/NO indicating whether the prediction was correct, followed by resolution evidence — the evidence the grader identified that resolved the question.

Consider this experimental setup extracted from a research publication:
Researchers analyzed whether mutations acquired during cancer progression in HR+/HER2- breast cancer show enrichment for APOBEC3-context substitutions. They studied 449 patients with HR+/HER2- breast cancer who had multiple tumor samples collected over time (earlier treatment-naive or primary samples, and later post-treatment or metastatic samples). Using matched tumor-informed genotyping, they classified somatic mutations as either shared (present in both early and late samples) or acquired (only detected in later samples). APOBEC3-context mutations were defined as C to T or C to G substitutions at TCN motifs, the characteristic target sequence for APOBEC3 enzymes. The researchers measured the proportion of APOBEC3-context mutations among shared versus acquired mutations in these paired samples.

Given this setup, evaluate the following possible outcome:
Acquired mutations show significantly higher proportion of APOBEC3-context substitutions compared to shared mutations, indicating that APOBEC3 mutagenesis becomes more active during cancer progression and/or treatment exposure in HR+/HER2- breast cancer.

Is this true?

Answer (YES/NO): YES